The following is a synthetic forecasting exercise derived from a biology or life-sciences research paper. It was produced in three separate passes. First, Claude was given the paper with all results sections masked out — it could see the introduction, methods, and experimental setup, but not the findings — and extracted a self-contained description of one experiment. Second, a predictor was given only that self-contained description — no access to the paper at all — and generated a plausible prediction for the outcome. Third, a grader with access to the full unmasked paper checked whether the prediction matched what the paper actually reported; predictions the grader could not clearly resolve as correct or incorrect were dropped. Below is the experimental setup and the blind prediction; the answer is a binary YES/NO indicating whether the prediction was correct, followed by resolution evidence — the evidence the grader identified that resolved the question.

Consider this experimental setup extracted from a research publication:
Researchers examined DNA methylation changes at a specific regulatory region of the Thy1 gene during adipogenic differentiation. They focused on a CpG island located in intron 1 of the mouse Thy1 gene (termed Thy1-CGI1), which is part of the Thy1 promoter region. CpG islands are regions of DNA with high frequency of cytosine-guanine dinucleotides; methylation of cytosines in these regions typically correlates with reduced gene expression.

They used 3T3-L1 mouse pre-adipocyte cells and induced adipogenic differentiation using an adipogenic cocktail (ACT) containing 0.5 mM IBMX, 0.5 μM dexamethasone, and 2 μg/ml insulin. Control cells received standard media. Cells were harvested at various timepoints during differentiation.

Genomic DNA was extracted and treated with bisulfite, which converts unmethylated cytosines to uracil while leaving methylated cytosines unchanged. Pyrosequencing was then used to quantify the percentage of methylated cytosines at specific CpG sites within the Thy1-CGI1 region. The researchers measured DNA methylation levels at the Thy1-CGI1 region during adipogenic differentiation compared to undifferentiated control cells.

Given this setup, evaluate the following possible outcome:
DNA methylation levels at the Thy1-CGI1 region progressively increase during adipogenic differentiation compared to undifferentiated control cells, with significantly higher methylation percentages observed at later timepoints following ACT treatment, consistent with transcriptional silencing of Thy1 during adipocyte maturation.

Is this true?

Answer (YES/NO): YES